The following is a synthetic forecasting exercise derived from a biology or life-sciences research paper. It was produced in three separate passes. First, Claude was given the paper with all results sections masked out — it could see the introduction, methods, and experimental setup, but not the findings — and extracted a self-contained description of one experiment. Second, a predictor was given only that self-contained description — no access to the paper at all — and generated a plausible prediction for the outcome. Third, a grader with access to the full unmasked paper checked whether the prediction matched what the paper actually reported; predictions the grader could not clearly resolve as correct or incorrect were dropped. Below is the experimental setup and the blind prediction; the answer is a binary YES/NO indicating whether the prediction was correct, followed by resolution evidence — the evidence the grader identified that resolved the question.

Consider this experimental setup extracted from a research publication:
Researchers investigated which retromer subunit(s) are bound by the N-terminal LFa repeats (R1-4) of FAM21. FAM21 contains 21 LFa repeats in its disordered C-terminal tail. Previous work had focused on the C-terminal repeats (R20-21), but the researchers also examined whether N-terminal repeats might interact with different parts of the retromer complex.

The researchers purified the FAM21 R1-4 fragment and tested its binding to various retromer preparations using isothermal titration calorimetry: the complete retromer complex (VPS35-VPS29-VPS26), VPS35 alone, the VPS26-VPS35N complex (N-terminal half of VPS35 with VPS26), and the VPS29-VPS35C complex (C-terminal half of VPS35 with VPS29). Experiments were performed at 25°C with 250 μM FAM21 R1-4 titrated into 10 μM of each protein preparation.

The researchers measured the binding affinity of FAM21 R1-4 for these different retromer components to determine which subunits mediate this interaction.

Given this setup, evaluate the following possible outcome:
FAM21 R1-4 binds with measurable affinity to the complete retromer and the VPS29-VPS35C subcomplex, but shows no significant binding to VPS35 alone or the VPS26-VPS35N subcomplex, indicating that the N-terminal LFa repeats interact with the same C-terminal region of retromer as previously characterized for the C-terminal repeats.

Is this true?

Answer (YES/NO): NO